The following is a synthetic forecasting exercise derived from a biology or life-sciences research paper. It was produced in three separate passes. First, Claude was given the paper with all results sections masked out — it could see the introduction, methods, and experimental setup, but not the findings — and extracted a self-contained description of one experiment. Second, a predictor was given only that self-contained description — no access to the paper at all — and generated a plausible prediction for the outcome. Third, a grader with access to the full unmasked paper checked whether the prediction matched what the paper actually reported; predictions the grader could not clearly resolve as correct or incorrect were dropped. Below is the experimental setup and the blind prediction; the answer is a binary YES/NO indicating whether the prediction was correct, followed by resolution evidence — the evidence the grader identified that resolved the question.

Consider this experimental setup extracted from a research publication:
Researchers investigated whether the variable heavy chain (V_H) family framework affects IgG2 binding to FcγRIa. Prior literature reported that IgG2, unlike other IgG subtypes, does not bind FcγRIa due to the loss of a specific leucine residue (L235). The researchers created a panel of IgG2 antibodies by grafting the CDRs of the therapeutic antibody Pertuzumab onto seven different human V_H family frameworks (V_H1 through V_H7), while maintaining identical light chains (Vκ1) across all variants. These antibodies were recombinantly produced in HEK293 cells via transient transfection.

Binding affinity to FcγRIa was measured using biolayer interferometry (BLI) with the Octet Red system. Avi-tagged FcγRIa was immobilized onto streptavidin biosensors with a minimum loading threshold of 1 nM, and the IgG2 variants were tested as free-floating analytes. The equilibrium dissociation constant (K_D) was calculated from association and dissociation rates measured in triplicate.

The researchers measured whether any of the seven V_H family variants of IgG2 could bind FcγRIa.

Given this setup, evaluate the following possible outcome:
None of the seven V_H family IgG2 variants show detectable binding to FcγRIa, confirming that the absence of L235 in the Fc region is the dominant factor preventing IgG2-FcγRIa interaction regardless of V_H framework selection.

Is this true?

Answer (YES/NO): NO